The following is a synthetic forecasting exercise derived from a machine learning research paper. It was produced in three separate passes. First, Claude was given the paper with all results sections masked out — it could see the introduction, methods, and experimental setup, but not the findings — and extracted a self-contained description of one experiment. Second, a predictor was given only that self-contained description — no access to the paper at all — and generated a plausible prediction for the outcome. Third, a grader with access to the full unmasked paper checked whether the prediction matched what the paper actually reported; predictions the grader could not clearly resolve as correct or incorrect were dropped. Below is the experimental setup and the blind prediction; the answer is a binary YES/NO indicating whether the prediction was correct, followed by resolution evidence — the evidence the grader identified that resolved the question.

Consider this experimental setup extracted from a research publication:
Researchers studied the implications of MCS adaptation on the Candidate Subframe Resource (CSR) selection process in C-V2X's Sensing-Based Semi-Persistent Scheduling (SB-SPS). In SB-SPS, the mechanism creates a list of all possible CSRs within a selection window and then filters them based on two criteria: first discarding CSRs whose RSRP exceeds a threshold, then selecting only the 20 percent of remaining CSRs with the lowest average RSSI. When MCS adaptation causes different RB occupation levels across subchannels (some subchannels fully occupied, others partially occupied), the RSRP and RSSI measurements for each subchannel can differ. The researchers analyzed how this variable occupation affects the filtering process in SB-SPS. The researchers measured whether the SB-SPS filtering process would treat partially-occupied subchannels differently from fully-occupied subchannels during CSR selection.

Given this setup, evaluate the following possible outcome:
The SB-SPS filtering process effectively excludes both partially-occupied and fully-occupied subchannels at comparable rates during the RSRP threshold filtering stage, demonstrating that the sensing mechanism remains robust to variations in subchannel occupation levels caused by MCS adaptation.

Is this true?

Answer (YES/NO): NO